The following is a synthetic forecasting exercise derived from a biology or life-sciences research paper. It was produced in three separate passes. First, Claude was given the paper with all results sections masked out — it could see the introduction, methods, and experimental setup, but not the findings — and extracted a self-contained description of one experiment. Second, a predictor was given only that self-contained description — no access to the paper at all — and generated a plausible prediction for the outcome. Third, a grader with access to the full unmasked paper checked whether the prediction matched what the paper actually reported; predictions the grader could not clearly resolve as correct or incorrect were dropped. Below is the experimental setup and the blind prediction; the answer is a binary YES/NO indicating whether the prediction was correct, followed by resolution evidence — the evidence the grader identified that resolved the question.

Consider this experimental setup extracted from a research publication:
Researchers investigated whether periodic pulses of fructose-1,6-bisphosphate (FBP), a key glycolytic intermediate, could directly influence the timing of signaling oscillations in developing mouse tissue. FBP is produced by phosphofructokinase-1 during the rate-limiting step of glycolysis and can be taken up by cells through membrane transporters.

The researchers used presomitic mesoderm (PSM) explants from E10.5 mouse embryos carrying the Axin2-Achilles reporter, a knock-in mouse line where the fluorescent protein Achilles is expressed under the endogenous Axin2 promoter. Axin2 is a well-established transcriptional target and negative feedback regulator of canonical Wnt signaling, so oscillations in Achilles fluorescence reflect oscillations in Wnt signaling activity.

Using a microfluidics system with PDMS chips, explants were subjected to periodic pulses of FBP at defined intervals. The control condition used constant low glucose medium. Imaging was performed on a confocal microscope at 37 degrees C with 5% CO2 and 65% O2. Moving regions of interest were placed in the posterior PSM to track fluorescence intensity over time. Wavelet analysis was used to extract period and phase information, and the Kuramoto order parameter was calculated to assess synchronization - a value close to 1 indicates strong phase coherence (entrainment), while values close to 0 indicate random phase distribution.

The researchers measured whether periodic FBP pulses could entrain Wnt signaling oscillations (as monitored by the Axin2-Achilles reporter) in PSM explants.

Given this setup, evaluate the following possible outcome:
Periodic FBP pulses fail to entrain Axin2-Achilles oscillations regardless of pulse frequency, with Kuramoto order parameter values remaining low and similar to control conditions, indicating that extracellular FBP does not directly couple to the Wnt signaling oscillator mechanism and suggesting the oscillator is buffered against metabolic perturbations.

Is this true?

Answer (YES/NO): NO